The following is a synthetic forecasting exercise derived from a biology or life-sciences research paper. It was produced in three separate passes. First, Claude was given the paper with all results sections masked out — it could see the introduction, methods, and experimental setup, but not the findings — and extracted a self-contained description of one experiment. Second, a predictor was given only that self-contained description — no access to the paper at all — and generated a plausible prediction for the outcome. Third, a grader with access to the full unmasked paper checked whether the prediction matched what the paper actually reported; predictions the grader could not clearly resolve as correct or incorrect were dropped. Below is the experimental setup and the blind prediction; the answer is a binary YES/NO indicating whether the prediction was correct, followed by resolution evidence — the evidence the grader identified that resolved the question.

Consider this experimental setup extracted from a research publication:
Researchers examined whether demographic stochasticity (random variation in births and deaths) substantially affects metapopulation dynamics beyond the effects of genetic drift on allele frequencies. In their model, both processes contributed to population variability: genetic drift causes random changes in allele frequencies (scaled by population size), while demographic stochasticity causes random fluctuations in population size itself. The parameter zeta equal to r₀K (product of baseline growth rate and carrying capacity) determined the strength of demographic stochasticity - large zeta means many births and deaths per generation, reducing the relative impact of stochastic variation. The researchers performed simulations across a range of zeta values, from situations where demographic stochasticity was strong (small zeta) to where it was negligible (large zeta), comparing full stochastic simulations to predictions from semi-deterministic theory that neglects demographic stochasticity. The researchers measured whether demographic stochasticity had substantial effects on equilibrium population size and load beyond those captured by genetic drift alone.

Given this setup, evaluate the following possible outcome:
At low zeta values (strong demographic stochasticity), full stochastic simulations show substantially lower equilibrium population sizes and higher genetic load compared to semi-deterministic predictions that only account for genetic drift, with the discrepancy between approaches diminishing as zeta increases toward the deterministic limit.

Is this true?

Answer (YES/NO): NO